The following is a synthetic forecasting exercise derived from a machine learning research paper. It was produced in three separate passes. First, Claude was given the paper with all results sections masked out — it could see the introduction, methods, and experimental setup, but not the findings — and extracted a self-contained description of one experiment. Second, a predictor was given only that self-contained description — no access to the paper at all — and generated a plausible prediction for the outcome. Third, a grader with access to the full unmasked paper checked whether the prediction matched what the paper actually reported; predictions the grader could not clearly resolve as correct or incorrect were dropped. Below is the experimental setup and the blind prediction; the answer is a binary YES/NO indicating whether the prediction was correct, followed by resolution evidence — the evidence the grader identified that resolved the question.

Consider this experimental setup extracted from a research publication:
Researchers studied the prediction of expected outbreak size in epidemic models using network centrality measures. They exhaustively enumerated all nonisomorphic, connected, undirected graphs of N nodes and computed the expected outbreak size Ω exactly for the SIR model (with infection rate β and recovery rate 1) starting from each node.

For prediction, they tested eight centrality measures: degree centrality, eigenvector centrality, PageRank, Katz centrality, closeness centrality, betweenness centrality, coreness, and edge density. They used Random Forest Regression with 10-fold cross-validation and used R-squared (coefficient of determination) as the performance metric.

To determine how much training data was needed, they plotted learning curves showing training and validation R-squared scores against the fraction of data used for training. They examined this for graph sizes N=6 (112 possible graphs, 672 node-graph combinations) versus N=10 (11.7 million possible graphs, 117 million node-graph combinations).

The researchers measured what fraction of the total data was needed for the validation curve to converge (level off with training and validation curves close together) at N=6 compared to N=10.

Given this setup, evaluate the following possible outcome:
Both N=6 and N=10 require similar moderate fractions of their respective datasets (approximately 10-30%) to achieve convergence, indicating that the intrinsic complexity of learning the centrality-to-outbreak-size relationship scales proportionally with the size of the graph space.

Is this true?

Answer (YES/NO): NO